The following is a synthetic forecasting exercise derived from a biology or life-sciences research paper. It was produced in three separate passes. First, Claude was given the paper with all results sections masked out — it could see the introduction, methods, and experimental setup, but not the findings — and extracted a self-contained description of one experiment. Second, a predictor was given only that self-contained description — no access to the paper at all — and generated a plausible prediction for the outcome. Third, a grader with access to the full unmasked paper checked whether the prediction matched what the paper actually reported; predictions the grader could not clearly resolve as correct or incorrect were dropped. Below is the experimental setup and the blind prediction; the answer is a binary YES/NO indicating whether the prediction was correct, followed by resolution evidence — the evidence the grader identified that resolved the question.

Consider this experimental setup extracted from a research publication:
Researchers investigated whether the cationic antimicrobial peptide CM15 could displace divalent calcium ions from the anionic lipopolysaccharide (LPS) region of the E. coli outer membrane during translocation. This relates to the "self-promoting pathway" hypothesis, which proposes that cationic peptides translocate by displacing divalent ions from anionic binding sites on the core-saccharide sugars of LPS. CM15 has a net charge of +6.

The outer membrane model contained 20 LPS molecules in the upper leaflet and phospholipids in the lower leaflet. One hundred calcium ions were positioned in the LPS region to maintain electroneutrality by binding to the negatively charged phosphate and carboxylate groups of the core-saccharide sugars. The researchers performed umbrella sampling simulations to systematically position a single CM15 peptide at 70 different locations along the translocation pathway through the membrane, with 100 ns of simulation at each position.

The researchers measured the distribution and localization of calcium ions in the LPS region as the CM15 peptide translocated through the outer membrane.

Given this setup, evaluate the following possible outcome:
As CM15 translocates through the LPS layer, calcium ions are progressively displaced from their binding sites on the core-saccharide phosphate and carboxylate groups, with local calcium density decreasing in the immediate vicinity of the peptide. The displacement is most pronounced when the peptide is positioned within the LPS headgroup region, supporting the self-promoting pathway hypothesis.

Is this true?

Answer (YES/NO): NO